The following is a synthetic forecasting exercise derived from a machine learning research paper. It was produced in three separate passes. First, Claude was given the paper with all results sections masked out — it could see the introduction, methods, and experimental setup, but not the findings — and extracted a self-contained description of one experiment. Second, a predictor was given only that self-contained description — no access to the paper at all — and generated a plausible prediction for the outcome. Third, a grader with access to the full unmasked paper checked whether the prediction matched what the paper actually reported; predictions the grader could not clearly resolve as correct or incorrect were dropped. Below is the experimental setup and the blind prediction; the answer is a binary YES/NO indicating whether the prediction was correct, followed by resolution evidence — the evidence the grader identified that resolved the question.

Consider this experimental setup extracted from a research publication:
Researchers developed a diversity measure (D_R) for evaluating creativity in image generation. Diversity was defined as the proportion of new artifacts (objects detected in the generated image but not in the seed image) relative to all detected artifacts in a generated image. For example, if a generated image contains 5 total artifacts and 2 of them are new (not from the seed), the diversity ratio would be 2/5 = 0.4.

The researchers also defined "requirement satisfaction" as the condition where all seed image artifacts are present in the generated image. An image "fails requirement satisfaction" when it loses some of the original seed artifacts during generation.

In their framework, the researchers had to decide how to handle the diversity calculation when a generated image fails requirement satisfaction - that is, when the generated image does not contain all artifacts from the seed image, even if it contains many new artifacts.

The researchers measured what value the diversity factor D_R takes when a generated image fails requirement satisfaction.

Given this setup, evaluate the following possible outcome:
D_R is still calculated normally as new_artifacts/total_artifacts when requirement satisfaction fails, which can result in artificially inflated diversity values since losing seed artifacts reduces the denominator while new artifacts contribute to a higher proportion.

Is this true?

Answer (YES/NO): NO